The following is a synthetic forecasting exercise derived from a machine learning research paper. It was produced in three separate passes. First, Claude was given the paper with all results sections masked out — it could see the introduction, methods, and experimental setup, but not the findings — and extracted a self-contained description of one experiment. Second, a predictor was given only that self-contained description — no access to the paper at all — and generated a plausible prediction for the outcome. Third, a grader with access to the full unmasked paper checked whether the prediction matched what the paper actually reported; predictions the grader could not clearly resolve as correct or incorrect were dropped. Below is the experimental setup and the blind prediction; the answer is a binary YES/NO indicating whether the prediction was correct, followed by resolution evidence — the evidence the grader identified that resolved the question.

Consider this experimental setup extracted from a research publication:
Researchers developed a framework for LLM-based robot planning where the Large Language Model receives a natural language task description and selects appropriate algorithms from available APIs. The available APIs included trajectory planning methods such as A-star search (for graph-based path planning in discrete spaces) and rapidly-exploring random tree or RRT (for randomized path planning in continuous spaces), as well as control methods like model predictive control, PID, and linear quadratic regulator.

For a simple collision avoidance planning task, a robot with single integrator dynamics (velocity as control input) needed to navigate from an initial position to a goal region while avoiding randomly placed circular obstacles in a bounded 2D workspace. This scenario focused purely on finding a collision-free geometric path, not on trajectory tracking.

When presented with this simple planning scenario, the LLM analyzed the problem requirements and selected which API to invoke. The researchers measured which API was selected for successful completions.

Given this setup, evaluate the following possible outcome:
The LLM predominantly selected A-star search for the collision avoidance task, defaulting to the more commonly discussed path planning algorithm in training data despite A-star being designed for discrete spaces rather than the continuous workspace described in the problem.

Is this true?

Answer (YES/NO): NO